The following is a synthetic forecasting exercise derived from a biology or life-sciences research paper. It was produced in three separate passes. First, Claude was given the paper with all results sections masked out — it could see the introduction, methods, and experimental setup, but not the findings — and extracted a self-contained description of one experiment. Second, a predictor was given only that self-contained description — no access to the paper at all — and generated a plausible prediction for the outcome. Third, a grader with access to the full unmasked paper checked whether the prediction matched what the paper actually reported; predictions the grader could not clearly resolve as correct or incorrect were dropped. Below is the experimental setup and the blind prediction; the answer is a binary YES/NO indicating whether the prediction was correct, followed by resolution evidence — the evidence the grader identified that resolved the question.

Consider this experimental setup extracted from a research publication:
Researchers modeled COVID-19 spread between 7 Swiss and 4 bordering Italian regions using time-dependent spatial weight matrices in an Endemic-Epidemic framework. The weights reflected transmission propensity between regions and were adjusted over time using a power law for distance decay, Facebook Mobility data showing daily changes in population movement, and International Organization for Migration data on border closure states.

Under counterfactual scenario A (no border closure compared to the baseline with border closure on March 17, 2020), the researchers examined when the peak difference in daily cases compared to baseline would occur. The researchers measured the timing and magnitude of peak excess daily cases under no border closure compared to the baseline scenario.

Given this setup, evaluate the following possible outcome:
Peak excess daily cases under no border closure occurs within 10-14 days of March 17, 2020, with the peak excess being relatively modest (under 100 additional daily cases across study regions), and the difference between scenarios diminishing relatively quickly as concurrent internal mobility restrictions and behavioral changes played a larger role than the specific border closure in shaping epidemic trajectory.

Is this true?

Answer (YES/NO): NO